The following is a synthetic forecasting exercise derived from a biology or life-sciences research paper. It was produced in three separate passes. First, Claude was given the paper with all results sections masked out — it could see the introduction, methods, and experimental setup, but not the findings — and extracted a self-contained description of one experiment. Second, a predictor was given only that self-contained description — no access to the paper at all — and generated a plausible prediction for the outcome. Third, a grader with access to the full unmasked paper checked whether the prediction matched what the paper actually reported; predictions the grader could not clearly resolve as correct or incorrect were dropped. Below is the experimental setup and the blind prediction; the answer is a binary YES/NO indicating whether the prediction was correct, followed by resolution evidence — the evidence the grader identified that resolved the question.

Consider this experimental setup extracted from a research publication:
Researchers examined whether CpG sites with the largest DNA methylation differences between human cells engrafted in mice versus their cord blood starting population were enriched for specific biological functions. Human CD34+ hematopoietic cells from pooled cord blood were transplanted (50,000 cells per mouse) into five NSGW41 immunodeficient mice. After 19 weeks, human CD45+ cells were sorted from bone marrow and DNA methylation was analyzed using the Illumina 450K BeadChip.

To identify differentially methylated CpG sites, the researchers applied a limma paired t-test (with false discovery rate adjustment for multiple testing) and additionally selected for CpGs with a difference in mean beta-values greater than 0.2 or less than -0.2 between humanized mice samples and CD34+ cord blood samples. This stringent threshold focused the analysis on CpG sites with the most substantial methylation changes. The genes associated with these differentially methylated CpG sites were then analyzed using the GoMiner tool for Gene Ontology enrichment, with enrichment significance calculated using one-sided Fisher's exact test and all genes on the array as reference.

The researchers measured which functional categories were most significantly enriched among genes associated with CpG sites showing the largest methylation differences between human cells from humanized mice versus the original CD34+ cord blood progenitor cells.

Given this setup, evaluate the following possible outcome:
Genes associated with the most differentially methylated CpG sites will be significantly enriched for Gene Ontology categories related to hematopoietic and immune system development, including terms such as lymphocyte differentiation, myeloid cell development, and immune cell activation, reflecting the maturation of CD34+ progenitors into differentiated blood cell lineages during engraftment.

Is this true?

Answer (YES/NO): YES